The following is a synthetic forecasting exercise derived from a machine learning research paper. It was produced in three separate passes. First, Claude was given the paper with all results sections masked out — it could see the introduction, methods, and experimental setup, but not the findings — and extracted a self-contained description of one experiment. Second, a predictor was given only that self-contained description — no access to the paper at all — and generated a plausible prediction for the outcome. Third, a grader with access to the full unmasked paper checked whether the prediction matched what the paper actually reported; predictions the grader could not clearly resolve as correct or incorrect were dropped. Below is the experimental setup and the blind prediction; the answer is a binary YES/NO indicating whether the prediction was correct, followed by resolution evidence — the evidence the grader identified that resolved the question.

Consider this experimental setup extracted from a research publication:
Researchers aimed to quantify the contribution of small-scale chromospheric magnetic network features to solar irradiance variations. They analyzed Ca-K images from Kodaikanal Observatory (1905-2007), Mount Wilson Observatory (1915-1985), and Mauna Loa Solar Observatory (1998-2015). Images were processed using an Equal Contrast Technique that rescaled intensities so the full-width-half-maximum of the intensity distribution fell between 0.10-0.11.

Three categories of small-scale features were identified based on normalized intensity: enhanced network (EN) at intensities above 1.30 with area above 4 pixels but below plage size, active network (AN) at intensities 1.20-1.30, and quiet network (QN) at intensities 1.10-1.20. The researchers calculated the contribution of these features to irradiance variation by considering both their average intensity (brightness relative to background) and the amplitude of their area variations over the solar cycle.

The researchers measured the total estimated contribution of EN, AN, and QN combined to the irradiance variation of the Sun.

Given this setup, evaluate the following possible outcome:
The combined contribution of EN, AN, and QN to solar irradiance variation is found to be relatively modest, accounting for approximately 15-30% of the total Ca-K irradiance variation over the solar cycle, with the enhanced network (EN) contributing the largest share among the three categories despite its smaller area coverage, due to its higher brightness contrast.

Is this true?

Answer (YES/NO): NO